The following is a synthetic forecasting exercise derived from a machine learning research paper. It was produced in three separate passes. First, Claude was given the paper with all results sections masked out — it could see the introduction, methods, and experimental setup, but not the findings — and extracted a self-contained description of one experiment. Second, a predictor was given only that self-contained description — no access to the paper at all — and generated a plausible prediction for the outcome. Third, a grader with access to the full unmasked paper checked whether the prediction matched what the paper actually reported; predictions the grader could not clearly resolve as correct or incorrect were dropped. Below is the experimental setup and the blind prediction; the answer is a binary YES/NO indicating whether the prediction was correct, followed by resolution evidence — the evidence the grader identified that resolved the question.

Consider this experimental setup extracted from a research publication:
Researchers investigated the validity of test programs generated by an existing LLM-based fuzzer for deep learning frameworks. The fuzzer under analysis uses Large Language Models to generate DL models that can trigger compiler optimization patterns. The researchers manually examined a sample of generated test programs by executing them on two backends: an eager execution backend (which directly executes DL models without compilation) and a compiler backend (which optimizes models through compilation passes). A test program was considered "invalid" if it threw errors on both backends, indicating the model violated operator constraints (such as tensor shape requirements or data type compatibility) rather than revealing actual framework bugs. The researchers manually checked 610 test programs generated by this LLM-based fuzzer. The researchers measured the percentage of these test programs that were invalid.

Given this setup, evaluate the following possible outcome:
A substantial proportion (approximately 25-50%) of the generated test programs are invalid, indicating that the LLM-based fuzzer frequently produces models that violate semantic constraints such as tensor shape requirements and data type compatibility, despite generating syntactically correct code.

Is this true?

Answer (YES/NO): YES